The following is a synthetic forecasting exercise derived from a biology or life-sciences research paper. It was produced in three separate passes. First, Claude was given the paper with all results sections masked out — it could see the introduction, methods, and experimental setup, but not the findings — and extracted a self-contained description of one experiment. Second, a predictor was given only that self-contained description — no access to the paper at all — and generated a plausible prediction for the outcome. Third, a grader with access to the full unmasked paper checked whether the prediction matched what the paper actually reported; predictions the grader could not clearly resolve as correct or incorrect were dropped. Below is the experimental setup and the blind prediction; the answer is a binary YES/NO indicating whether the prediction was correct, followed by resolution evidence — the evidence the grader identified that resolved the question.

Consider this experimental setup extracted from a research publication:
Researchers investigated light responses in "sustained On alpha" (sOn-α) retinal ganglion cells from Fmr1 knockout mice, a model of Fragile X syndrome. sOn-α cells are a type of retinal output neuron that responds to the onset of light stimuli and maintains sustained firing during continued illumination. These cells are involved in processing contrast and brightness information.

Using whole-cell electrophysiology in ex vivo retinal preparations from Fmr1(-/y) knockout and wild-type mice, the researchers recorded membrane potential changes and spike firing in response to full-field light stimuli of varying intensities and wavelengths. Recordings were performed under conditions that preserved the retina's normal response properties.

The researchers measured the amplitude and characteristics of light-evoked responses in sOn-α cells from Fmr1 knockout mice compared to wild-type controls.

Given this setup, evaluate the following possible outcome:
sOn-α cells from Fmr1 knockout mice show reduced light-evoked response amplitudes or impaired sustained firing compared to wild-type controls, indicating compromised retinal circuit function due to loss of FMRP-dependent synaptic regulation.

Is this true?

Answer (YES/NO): YES